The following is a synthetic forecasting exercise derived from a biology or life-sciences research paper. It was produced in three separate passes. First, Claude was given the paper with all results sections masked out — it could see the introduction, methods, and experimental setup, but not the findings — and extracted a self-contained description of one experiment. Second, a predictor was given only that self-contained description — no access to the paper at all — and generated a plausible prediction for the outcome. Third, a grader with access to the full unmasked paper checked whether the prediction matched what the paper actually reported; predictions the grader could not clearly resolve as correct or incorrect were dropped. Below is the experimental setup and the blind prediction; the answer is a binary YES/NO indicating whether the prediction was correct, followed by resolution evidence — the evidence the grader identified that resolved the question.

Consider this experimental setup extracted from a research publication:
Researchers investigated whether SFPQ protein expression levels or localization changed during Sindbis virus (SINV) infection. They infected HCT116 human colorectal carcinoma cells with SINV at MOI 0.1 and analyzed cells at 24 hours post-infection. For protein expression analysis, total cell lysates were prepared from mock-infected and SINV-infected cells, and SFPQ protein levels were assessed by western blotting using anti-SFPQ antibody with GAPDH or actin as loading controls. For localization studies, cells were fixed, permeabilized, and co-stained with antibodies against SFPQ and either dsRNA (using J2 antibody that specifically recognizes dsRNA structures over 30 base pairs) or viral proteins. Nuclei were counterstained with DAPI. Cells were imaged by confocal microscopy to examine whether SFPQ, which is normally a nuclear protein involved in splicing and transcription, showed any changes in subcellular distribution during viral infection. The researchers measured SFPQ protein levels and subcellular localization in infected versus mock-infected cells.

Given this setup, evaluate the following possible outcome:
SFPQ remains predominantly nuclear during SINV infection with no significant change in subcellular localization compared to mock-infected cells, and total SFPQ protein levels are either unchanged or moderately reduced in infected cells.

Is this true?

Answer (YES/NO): NO